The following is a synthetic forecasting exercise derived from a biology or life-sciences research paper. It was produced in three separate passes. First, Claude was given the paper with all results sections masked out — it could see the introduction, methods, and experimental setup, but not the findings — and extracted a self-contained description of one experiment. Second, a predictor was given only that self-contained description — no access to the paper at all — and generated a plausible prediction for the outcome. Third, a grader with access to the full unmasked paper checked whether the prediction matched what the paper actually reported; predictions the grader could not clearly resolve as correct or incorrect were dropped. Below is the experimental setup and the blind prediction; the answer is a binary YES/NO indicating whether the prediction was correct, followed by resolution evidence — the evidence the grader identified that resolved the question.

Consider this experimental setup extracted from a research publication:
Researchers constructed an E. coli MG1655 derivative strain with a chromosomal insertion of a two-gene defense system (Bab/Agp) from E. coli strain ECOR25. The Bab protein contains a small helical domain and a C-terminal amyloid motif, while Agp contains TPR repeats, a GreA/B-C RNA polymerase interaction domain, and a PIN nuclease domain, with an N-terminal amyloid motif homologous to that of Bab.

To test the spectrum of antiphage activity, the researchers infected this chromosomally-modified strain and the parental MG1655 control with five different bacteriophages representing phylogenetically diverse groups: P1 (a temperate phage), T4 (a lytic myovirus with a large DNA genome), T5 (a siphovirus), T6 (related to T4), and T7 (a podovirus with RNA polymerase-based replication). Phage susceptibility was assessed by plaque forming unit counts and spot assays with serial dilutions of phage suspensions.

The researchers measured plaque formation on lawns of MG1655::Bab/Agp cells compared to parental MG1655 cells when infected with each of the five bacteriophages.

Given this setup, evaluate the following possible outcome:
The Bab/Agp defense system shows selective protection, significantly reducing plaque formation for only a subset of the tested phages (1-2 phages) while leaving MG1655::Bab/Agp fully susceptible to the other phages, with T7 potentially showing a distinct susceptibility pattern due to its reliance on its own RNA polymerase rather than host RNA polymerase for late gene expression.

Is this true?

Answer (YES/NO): YES